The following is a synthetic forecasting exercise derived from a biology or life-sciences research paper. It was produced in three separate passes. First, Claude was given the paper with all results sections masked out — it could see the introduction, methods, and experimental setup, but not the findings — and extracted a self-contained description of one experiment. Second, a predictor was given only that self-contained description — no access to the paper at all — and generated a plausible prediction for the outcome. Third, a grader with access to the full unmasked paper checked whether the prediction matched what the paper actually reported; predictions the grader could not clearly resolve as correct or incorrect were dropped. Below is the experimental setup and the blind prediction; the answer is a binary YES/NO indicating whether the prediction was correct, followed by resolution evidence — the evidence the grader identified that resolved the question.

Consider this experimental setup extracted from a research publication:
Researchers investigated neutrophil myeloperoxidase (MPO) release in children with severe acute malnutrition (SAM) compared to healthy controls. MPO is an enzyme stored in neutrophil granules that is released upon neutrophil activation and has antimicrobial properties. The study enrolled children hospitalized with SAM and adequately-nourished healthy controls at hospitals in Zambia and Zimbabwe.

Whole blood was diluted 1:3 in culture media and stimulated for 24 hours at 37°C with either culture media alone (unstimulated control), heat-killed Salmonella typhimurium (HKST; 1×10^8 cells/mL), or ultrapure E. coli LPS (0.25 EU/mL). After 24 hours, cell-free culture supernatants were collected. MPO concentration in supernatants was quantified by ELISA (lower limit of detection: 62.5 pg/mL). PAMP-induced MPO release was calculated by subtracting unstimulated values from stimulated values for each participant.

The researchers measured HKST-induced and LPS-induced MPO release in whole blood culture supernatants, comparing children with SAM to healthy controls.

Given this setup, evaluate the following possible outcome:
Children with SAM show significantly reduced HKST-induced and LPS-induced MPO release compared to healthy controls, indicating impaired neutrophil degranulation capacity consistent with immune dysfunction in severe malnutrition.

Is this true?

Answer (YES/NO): YES